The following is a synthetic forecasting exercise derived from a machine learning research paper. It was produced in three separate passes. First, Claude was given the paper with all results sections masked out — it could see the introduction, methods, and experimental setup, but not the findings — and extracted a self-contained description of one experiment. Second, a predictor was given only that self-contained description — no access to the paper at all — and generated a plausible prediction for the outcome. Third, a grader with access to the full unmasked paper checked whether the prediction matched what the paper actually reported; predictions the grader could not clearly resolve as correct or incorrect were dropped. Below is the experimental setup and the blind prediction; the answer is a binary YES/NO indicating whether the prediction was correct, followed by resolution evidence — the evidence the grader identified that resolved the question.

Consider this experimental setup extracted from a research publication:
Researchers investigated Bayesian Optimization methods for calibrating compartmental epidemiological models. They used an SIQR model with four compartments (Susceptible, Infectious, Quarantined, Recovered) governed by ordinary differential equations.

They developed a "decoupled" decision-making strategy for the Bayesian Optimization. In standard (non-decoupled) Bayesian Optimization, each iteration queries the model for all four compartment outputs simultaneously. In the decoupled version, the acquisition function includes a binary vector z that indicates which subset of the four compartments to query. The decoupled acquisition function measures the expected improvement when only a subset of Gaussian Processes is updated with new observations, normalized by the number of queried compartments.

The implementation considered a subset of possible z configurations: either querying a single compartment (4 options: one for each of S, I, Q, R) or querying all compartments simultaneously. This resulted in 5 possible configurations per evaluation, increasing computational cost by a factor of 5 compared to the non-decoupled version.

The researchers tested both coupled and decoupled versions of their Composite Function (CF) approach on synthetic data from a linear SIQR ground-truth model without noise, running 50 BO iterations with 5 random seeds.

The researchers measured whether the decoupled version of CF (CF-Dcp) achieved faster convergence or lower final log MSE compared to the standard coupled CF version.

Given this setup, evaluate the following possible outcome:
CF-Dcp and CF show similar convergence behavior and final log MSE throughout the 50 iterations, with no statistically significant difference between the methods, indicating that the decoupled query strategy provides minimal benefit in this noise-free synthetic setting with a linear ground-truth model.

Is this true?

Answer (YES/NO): NO